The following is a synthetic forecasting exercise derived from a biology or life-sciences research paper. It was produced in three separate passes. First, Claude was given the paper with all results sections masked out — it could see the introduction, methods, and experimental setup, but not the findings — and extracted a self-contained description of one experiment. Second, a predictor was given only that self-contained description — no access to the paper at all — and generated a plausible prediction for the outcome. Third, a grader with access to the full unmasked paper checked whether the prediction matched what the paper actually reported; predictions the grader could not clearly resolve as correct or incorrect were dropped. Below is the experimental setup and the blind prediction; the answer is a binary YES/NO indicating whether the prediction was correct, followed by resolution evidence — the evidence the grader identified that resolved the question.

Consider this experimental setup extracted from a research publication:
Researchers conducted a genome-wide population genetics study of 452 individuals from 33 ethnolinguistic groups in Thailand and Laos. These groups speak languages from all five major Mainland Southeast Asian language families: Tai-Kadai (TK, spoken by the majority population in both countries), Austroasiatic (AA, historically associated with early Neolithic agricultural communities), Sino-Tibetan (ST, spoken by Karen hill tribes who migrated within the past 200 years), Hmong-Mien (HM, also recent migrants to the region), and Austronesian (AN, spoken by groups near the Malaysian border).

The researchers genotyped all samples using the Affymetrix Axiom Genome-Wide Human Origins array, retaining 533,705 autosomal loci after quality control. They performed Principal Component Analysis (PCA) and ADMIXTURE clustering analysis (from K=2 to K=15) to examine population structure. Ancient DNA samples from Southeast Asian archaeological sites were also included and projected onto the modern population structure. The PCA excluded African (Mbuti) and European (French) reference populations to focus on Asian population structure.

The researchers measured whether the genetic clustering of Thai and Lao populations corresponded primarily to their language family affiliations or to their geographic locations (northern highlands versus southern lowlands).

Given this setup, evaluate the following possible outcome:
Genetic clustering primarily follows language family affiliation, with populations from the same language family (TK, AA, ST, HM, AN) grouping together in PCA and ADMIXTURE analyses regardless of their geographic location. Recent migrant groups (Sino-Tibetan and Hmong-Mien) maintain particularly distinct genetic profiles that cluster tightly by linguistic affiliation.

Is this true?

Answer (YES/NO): NO